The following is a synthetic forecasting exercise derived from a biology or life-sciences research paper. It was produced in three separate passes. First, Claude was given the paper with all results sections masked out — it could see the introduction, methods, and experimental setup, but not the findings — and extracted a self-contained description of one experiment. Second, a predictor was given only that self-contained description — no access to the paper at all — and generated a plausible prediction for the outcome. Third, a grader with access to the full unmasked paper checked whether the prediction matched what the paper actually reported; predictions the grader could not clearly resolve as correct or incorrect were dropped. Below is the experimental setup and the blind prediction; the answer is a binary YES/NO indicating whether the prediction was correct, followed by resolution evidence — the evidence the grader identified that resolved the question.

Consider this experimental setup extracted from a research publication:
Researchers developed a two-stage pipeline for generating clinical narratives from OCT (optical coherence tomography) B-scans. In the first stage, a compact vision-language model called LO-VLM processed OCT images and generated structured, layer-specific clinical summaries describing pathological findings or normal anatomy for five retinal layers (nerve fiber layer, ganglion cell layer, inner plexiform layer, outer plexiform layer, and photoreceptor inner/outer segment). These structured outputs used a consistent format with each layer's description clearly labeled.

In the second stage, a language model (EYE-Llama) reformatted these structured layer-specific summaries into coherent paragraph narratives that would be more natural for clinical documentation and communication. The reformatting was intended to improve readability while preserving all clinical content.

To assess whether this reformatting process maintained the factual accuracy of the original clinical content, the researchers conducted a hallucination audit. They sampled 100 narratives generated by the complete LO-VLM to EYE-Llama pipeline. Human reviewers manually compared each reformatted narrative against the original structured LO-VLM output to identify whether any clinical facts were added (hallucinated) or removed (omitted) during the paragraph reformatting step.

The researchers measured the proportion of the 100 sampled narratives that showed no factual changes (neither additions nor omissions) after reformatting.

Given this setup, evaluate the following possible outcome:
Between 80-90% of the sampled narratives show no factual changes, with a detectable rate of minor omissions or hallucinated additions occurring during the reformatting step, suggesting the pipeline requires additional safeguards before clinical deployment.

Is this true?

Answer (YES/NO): YES